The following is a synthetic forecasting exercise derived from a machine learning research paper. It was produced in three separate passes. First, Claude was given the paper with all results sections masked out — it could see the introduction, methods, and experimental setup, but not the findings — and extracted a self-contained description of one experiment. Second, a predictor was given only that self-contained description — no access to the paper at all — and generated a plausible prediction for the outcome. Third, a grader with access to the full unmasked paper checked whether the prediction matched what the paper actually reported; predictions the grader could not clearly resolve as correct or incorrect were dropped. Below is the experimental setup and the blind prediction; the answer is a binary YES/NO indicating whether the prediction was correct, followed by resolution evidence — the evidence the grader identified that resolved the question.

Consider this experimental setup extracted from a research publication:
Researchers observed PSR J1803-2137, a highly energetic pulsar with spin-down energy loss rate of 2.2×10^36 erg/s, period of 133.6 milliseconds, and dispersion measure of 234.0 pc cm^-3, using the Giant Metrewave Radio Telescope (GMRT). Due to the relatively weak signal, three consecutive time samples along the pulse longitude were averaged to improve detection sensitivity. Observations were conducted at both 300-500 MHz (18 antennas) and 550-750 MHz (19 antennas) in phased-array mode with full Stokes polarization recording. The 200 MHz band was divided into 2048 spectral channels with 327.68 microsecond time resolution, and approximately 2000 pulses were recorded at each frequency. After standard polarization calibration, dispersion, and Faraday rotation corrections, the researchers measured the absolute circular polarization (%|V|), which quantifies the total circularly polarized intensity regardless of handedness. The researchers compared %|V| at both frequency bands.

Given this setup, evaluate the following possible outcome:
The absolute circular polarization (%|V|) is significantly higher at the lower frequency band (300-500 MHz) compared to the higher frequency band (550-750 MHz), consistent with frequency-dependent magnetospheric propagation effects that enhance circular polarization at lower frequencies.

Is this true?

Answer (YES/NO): NO